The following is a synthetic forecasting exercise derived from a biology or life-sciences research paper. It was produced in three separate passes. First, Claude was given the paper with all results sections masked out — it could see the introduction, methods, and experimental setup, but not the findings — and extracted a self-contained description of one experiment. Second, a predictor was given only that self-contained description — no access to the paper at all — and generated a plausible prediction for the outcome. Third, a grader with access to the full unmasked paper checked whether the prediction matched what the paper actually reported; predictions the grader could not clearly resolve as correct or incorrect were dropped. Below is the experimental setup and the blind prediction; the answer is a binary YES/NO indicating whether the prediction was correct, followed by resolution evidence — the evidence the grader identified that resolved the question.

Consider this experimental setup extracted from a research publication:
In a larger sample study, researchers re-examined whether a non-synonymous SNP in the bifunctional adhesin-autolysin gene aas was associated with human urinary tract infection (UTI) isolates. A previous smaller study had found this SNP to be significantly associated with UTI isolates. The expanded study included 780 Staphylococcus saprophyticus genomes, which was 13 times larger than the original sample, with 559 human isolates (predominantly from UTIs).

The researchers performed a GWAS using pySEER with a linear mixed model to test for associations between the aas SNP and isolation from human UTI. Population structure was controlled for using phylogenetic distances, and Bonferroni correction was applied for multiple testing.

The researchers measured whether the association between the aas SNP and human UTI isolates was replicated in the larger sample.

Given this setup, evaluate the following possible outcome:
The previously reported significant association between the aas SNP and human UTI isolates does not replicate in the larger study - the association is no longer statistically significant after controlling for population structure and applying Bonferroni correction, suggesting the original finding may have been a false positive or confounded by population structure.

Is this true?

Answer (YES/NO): YES